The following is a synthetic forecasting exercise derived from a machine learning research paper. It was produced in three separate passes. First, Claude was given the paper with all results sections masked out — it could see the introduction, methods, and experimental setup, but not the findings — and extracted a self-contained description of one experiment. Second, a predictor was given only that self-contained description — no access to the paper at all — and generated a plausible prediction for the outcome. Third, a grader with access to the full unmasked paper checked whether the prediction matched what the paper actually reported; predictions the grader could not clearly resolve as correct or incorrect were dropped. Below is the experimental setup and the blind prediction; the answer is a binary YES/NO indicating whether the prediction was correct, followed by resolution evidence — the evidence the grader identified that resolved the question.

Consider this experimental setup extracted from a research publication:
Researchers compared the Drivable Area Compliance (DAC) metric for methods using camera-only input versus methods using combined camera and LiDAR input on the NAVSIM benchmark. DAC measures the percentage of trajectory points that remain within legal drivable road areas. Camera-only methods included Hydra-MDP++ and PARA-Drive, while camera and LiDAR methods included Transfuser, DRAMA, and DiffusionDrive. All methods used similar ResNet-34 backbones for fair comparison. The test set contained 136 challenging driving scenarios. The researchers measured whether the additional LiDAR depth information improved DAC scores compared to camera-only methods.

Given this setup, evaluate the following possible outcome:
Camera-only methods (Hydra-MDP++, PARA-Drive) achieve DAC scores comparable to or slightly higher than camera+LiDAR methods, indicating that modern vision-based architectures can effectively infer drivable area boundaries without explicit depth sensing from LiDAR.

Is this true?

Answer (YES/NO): NO